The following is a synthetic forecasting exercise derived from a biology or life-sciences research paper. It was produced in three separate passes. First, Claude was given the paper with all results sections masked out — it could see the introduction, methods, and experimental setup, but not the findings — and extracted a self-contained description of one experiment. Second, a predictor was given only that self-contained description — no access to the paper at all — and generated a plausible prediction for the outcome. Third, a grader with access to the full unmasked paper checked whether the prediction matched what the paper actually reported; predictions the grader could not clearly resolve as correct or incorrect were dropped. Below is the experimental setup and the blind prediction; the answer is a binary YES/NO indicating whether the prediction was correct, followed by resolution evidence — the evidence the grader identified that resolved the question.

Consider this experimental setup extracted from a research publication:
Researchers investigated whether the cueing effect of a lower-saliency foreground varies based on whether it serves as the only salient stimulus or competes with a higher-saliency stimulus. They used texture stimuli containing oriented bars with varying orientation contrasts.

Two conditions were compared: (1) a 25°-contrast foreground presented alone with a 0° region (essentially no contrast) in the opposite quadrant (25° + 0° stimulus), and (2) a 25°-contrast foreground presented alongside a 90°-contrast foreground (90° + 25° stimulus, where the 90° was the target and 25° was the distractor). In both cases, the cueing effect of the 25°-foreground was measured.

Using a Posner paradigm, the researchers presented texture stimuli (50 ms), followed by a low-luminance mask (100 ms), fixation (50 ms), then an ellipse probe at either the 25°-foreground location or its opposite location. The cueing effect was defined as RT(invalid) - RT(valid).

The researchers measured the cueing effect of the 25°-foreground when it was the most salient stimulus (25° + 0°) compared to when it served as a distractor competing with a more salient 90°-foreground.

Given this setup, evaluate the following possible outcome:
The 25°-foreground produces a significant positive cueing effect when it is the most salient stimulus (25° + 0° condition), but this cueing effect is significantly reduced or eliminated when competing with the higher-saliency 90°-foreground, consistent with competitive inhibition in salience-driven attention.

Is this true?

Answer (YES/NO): NO